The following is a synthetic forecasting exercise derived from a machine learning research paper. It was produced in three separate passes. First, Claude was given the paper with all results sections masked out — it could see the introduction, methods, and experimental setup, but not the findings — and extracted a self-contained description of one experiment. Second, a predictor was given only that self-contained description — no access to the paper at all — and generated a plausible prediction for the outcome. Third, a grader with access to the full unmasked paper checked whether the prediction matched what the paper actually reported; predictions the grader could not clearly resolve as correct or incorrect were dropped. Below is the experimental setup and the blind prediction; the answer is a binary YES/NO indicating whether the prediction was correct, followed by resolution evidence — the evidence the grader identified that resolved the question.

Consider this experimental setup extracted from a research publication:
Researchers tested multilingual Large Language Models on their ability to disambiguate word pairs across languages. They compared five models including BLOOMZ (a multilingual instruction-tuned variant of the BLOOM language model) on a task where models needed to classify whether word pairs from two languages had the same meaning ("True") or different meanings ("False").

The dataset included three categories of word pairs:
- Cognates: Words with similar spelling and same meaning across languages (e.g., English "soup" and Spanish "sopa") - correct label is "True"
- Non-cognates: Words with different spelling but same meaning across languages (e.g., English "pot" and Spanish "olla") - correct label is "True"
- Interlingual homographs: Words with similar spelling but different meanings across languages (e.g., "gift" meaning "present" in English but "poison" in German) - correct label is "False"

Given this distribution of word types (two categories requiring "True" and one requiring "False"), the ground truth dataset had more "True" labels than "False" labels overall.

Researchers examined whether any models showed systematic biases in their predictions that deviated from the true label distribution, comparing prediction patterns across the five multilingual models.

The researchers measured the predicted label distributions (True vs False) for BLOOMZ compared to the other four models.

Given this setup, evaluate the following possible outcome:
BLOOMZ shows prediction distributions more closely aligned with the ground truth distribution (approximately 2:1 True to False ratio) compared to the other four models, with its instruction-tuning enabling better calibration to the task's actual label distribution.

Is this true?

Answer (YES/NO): NO